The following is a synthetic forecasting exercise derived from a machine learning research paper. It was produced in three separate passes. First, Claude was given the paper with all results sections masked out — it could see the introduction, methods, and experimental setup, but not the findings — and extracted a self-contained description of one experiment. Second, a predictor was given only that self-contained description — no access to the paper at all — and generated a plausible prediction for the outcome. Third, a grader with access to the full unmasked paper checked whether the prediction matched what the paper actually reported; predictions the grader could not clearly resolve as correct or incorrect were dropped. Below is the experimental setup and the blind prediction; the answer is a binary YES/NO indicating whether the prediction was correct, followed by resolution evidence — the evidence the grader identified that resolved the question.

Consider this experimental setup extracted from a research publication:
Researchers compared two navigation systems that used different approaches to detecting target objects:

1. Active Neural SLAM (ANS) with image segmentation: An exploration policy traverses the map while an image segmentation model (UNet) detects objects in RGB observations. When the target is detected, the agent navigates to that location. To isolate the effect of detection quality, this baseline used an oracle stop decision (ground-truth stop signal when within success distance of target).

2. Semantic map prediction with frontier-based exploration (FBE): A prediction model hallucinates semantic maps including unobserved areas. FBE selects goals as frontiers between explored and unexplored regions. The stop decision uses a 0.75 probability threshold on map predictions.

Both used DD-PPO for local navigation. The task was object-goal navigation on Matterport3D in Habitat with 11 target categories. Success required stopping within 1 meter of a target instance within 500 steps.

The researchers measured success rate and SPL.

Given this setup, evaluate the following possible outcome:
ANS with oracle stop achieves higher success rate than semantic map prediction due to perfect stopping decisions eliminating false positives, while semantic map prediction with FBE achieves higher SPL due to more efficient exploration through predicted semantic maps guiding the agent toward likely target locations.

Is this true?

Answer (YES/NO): NO